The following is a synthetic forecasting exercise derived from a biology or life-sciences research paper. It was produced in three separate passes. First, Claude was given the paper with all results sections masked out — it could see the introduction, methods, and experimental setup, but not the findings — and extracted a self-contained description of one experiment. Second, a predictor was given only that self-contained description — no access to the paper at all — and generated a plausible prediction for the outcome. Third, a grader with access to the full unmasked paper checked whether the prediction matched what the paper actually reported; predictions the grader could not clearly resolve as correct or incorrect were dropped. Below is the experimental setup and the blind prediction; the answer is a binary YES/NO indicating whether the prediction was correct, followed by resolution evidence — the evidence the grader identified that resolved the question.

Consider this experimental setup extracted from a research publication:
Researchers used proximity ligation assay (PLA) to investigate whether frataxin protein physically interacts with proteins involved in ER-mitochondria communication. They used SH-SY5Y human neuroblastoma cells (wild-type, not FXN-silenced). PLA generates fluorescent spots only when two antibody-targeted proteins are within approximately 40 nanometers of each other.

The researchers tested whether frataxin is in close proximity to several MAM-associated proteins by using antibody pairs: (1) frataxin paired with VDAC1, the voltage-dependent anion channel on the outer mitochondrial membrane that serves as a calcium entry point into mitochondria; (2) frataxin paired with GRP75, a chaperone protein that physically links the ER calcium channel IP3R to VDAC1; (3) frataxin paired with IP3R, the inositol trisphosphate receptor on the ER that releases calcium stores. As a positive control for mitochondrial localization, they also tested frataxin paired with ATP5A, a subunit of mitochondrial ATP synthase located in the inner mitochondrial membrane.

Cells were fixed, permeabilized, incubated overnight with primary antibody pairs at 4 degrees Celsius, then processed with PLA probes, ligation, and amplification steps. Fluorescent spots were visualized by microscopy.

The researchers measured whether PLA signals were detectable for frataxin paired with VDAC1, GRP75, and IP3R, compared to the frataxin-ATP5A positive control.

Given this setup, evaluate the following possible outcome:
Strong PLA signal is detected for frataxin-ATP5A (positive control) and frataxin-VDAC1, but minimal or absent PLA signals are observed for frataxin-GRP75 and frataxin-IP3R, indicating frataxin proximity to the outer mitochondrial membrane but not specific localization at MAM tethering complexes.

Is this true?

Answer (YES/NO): NO